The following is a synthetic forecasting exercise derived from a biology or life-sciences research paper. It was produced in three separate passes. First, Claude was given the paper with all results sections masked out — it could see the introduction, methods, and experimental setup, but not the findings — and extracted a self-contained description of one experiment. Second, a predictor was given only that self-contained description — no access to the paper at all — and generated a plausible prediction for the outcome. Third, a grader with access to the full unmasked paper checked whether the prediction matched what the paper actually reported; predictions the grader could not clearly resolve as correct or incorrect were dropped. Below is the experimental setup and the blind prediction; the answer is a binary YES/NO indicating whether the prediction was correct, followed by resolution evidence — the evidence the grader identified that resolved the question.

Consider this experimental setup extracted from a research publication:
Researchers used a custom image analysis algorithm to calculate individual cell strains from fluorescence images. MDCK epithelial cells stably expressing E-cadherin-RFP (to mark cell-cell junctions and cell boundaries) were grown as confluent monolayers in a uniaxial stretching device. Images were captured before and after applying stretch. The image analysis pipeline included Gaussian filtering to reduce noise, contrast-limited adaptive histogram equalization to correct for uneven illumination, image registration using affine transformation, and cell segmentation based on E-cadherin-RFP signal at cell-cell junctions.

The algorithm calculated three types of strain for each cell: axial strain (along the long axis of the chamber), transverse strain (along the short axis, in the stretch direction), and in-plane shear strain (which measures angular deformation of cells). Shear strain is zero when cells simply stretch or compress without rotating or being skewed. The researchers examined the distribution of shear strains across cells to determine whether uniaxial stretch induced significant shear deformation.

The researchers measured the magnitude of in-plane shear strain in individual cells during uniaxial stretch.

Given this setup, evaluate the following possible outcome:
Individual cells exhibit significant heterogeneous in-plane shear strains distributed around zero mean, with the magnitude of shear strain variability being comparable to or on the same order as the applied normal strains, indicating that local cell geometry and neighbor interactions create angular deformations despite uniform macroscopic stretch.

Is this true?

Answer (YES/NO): NO